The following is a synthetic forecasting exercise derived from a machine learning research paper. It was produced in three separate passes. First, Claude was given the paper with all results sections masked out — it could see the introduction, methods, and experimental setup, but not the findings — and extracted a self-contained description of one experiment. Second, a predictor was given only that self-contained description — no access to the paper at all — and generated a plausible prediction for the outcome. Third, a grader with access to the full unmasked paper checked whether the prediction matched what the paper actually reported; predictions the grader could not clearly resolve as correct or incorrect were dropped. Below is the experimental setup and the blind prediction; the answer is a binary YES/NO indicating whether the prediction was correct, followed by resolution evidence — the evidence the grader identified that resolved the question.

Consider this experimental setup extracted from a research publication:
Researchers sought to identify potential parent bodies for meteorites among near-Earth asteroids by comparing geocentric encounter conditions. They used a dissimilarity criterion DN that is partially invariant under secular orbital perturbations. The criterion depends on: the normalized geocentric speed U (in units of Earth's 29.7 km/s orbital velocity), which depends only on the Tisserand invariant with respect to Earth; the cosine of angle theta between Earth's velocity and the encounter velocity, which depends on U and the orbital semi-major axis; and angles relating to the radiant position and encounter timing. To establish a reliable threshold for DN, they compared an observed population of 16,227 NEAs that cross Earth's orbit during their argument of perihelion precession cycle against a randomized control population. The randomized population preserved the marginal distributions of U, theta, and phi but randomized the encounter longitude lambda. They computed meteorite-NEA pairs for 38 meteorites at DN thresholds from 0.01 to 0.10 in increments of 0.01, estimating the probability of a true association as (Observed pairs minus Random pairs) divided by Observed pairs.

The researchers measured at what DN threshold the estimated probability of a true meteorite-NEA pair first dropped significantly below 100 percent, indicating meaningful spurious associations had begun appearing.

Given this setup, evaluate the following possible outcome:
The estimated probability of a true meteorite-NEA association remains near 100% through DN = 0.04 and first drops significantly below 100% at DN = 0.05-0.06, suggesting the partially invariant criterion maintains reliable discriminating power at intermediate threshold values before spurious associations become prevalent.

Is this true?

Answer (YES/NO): YES